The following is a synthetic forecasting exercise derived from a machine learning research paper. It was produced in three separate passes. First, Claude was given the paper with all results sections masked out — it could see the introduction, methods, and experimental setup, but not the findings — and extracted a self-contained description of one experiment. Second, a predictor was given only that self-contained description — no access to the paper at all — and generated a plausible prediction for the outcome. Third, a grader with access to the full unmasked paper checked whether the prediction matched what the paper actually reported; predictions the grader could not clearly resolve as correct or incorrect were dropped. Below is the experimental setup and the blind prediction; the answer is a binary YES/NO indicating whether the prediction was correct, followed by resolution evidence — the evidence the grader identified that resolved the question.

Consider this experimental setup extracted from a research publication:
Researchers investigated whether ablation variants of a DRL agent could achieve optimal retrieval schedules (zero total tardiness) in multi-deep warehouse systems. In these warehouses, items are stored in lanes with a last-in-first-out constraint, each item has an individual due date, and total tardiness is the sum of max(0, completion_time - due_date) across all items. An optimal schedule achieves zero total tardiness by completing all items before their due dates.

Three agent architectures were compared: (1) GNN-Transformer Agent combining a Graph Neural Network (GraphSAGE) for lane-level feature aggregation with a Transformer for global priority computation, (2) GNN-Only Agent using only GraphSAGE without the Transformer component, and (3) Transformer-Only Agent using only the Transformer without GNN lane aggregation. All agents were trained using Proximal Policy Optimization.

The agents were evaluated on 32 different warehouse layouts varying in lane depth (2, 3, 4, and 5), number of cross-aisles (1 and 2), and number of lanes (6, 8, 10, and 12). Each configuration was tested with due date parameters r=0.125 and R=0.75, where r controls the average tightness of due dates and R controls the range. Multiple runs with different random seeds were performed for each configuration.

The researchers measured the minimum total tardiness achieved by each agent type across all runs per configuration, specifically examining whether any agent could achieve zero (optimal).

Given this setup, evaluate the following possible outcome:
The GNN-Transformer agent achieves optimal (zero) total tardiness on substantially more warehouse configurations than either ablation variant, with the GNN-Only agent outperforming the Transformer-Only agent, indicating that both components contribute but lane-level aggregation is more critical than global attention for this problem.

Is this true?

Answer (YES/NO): NO